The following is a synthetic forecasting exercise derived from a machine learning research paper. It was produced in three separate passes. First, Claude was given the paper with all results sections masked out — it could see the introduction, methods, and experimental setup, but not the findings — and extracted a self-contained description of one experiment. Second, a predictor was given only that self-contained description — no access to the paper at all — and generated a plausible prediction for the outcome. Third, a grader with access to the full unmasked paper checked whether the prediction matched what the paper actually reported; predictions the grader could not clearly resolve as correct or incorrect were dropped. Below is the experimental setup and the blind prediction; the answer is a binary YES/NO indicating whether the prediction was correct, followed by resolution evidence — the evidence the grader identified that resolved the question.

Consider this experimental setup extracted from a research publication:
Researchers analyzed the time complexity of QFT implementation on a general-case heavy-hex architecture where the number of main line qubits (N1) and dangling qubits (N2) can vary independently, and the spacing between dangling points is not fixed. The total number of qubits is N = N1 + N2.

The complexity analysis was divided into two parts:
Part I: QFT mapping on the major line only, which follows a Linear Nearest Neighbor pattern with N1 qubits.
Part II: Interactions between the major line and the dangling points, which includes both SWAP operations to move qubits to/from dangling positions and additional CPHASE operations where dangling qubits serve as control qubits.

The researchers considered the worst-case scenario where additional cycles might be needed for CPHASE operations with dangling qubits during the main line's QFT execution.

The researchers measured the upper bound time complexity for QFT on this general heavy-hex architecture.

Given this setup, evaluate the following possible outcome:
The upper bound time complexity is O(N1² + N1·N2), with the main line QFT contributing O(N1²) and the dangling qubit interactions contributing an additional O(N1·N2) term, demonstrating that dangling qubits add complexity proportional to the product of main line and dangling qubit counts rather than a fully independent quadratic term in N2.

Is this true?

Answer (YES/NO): NO